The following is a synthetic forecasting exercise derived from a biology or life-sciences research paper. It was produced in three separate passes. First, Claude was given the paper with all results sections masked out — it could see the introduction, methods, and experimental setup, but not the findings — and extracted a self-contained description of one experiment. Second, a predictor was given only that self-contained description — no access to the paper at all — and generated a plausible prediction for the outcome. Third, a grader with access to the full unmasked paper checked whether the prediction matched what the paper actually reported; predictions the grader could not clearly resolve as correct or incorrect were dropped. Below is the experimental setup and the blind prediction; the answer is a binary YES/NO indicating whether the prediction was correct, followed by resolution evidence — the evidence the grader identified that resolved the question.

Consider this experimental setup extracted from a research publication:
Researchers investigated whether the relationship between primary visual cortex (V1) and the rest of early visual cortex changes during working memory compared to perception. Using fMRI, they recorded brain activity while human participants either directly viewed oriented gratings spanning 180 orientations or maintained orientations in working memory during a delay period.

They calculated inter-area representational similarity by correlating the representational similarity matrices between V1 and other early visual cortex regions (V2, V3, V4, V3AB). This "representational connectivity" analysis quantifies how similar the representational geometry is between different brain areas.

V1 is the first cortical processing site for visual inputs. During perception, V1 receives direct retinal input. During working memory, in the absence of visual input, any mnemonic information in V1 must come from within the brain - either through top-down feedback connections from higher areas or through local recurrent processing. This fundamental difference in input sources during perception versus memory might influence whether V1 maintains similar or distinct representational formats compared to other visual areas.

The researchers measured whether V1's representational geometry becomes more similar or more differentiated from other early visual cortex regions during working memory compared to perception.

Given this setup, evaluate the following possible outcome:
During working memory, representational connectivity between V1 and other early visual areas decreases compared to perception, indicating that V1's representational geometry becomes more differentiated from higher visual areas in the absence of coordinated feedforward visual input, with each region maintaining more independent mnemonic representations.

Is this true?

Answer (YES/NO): YES